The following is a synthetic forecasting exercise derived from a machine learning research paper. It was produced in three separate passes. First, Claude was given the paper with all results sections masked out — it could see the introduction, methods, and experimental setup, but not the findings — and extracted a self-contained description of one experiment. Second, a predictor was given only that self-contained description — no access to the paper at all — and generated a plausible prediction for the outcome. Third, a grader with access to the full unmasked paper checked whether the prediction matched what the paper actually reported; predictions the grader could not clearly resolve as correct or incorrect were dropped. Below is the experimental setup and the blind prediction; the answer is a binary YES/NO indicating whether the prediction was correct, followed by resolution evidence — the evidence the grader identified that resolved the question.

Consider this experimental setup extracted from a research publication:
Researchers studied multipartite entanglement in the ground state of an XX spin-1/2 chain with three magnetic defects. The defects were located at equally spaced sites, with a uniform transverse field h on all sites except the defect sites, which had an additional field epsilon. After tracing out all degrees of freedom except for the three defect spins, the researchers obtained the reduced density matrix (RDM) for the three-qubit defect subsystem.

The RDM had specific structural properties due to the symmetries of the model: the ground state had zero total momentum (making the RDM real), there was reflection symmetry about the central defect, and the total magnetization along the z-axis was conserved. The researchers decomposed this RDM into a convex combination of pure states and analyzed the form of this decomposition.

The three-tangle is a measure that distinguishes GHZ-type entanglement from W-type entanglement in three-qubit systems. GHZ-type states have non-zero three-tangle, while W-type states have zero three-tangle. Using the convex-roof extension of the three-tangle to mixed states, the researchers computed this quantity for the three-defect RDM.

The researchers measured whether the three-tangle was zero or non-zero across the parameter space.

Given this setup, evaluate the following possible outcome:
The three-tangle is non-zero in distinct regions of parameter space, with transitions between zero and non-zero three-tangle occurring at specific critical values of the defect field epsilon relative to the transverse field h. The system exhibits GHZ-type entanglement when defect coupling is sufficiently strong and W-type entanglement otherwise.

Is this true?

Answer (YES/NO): NO